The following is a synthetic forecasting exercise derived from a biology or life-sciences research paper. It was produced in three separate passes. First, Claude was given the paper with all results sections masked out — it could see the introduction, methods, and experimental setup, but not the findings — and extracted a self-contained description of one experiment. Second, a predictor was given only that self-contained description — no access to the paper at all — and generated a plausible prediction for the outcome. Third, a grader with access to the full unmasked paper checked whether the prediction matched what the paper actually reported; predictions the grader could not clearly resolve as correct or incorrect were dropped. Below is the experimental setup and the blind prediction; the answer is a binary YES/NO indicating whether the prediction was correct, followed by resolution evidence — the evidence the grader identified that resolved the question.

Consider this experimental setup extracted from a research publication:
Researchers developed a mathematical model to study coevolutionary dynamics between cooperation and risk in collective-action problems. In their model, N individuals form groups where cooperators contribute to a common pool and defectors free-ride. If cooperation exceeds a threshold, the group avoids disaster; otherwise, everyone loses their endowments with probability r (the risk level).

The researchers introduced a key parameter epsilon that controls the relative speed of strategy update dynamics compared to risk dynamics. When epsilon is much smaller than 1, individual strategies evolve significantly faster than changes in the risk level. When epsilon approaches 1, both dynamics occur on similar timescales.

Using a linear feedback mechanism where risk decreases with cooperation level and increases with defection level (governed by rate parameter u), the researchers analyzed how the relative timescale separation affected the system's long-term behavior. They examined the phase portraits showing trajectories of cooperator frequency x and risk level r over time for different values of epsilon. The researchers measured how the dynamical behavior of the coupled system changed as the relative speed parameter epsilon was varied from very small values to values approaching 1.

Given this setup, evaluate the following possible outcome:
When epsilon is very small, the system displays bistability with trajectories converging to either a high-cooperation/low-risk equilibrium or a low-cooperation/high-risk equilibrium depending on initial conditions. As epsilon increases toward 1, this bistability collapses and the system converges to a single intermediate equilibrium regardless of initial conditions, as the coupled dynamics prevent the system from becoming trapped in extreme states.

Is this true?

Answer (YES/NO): NO